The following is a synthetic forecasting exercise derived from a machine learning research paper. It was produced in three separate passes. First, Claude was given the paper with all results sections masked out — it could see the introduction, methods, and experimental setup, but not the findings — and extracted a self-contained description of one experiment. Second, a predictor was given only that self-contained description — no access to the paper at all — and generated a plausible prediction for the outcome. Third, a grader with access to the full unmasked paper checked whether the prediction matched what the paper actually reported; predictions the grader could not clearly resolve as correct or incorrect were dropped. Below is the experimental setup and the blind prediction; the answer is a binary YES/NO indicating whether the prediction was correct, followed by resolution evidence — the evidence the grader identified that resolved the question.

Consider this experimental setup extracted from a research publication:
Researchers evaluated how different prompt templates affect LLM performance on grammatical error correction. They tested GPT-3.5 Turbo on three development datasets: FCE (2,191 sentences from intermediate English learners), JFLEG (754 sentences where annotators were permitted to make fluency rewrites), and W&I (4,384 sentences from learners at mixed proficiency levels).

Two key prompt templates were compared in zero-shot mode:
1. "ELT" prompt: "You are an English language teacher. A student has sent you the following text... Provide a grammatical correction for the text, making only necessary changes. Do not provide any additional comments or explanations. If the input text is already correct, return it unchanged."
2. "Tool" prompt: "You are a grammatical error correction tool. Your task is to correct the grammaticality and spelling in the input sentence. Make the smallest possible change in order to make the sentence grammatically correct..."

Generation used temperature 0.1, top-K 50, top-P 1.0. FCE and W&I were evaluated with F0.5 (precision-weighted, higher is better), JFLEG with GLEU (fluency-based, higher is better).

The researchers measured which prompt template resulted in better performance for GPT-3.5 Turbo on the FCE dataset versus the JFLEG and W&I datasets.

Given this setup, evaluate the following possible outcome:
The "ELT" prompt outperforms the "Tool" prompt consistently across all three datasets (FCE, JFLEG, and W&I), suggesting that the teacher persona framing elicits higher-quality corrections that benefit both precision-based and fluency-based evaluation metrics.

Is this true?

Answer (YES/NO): NO